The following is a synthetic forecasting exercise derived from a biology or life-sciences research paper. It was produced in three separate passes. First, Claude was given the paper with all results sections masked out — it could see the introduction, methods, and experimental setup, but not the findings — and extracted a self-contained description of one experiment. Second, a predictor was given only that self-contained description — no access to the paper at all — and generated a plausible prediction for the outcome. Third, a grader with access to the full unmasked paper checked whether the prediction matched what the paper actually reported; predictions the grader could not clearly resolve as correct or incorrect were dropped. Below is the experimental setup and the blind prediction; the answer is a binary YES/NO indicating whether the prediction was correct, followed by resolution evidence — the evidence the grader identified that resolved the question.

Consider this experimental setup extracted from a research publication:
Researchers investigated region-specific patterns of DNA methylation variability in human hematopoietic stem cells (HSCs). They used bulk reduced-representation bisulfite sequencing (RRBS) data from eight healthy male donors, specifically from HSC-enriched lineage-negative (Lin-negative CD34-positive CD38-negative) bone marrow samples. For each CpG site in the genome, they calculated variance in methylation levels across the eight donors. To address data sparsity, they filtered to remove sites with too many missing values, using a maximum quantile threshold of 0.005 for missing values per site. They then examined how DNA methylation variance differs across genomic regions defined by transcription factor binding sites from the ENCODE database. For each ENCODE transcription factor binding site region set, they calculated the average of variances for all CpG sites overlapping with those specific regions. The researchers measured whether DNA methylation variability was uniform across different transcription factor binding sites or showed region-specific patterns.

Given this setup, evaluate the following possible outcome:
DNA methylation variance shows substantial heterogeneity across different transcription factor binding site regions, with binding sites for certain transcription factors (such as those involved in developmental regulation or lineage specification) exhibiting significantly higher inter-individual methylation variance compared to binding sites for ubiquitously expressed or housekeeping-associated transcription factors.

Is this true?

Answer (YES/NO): YES